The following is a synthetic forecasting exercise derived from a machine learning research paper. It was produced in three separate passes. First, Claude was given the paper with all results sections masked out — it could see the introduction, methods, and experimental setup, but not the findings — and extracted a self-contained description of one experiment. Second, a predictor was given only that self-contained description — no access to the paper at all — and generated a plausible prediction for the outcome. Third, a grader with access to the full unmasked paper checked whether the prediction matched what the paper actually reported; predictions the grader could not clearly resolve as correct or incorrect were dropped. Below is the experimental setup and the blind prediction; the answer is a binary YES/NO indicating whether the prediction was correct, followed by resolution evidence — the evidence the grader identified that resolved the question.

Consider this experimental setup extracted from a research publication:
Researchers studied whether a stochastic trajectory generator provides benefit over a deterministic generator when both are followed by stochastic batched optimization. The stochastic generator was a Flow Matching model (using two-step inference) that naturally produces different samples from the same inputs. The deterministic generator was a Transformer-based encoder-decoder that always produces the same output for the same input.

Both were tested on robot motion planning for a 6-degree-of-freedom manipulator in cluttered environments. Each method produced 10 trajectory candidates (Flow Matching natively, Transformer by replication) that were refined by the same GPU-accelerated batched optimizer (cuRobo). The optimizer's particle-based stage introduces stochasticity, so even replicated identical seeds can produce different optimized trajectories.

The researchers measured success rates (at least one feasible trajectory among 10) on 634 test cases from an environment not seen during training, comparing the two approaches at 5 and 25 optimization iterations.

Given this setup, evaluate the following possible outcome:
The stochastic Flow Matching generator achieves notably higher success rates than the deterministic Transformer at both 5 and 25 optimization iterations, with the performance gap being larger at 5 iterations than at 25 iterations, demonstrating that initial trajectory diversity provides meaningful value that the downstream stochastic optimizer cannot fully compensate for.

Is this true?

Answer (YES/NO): YES